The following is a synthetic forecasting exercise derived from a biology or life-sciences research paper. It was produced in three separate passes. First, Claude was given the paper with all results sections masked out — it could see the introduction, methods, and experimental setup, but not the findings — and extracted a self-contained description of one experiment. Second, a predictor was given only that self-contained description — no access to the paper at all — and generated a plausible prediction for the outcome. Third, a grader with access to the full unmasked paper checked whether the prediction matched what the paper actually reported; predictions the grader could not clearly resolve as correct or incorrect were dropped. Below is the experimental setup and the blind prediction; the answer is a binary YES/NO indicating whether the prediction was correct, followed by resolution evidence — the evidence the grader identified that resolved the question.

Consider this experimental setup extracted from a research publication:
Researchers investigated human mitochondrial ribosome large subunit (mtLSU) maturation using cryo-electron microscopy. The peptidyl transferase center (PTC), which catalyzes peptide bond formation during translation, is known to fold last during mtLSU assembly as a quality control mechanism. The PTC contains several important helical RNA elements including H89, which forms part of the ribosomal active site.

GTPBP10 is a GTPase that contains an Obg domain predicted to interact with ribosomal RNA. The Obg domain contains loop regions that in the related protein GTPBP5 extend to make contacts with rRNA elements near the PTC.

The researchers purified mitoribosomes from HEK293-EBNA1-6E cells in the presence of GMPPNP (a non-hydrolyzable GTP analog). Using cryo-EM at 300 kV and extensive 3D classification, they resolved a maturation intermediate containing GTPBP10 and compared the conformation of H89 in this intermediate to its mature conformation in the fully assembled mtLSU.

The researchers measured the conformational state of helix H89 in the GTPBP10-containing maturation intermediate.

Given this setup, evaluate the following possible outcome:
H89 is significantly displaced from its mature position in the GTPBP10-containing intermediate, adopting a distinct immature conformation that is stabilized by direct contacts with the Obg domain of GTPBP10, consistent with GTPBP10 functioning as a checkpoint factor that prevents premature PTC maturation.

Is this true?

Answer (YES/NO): YES